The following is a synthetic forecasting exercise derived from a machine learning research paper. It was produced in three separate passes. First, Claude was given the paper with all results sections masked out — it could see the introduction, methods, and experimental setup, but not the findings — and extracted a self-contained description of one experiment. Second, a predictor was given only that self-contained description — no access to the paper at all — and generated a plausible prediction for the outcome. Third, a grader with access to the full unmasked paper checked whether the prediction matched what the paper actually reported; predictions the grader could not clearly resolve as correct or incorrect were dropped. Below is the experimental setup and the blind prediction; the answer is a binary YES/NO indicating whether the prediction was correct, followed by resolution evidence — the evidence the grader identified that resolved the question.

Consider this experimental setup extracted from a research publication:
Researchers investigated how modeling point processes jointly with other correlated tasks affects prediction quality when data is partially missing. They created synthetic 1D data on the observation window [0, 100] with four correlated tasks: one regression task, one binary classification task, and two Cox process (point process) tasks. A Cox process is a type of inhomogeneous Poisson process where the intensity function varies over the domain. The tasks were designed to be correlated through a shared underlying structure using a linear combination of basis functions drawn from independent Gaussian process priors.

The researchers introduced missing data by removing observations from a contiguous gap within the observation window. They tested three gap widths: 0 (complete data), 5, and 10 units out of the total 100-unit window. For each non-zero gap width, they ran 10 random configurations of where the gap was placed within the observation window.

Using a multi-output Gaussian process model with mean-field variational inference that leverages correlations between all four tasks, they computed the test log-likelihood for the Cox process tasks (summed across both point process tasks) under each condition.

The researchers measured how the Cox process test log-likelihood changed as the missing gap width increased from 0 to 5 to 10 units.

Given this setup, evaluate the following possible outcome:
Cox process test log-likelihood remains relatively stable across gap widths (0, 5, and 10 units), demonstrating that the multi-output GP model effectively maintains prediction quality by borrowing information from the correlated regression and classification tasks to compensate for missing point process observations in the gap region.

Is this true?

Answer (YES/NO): NO